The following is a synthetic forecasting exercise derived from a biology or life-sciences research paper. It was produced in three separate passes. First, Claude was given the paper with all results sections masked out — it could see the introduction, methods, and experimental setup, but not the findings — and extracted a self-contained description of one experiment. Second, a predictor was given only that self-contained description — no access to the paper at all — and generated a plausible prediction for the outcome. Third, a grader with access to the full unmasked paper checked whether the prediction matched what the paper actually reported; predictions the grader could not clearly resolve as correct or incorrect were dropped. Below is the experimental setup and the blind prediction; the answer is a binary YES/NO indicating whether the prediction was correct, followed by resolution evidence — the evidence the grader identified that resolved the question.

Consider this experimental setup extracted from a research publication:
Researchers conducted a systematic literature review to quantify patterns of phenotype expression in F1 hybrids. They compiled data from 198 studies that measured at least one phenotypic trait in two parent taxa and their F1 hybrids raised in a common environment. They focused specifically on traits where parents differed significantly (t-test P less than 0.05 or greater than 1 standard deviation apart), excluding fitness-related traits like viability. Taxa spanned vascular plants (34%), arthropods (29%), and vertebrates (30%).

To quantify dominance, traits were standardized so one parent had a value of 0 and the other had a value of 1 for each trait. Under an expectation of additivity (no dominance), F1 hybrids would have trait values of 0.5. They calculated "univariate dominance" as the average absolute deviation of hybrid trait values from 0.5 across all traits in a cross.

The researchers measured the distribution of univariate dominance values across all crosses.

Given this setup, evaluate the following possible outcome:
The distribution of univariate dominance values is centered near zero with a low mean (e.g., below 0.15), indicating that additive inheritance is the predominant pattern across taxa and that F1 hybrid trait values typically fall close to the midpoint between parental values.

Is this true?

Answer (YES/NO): NO